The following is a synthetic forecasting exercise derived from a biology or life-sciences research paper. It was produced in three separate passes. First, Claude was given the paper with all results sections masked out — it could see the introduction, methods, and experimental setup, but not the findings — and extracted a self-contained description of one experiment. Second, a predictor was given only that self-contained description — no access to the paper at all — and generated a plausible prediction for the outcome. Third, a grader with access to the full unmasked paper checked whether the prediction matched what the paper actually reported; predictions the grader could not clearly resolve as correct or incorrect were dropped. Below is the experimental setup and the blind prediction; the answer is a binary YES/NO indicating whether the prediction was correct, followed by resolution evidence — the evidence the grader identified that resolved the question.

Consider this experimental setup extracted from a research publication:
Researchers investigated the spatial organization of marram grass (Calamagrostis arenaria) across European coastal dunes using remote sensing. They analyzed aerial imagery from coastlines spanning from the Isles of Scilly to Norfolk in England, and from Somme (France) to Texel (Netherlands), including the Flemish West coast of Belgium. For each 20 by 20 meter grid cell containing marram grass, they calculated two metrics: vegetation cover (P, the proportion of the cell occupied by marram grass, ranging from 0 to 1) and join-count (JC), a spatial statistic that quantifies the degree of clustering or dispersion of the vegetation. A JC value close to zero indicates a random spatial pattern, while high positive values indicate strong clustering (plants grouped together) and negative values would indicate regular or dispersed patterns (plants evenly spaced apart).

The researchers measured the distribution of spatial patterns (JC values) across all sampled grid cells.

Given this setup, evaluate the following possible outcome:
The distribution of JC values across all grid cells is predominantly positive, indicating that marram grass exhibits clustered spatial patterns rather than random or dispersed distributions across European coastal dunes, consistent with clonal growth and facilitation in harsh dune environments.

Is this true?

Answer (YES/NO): YES